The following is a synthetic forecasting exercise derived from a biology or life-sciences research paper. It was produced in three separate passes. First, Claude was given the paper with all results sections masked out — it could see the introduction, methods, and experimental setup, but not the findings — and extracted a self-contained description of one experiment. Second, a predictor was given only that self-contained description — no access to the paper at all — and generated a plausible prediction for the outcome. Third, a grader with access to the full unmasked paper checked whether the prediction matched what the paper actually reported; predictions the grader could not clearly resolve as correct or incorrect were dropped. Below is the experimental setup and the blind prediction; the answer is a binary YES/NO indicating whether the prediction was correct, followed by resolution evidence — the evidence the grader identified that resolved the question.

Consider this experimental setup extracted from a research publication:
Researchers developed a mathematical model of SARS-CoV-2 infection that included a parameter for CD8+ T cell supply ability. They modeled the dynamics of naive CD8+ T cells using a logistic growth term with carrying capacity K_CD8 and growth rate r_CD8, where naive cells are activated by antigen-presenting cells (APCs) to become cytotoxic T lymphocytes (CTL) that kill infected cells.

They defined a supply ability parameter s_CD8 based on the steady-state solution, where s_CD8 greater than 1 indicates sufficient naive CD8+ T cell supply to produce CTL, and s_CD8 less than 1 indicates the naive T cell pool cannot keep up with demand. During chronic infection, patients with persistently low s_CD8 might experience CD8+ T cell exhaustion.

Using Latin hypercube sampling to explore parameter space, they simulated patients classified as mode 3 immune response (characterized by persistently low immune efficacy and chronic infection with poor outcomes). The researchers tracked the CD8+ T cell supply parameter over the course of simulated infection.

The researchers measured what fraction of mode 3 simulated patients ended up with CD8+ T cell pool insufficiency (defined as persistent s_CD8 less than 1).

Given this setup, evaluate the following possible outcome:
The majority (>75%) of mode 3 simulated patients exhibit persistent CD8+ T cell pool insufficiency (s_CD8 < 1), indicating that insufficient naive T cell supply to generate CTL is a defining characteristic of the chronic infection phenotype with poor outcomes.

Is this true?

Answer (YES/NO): NO